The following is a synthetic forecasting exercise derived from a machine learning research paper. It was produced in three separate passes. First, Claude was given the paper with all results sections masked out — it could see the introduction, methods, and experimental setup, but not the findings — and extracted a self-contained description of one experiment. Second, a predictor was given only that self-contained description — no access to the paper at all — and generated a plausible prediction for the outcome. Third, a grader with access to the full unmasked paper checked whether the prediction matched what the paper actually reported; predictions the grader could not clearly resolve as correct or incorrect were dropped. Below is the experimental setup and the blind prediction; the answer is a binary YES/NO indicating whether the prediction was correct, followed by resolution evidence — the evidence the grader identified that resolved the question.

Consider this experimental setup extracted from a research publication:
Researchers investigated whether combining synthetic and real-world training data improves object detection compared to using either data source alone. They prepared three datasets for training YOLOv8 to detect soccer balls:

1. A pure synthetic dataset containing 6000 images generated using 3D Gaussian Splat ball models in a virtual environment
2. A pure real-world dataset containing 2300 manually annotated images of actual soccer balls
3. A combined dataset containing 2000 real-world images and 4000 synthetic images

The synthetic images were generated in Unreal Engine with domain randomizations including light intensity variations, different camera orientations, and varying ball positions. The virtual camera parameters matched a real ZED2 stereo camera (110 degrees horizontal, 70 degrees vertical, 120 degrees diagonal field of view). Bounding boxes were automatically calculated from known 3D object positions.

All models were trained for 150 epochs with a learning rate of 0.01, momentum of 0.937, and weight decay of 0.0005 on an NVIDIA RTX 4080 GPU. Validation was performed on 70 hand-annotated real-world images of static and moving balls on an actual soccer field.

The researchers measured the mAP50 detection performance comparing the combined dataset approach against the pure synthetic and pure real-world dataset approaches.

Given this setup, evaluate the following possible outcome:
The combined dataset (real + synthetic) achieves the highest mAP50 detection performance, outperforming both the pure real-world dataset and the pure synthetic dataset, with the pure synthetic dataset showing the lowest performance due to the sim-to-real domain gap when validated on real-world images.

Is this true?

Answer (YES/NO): YES